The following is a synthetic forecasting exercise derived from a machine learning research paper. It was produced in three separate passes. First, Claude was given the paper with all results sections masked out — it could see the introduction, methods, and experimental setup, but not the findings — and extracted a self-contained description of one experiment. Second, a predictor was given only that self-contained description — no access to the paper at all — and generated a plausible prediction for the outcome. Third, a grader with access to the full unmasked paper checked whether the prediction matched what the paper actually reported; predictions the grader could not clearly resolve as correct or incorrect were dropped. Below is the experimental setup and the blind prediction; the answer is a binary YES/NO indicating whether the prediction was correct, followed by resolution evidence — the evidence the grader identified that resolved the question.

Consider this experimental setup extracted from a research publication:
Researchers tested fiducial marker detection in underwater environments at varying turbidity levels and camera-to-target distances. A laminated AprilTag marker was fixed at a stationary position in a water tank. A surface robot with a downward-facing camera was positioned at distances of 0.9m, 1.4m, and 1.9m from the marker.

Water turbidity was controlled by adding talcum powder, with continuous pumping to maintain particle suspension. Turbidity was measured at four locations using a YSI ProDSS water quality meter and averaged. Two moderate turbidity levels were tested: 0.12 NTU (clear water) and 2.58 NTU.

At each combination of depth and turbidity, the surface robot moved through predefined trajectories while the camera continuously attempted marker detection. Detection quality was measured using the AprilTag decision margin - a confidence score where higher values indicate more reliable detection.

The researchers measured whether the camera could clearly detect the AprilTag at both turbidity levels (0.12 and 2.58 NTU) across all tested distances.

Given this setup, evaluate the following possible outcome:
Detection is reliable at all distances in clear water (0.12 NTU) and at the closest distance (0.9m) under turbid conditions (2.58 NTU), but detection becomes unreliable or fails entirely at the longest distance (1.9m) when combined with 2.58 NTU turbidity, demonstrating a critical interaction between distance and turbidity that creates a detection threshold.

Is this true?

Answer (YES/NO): NO